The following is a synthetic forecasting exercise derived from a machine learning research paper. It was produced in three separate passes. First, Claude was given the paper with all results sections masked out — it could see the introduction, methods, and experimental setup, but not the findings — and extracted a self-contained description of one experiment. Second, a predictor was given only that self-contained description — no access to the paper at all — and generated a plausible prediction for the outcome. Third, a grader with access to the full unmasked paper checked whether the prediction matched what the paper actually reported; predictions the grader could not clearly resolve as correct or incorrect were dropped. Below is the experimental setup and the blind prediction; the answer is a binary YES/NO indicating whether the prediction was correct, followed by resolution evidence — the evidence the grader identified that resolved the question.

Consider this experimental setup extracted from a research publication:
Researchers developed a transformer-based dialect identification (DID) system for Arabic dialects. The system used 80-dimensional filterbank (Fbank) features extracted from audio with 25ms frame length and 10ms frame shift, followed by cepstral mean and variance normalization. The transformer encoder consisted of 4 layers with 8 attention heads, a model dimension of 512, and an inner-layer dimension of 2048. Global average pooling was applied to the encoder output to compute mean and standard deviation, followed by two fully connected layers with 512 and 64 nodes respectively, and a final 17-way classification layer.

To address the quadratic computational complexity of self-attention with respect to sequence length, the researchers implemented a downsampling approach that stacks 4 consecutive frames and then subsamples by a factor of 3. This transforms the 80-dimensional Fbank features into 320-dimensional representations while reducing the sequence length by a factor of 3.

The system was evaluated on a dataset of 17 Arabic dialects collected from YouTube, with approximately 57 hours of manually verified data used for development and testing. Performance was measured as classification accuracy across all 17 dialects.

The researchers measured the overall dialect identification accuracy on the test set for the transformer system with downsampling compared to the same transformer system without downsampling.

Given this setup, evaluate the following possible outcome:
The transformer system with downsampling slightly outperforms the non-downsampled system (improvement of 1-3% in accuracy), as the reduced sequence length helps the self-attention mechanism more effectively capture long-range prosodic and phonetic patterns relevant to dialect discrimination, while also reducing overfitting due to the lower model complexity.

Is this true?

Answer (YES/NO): NO